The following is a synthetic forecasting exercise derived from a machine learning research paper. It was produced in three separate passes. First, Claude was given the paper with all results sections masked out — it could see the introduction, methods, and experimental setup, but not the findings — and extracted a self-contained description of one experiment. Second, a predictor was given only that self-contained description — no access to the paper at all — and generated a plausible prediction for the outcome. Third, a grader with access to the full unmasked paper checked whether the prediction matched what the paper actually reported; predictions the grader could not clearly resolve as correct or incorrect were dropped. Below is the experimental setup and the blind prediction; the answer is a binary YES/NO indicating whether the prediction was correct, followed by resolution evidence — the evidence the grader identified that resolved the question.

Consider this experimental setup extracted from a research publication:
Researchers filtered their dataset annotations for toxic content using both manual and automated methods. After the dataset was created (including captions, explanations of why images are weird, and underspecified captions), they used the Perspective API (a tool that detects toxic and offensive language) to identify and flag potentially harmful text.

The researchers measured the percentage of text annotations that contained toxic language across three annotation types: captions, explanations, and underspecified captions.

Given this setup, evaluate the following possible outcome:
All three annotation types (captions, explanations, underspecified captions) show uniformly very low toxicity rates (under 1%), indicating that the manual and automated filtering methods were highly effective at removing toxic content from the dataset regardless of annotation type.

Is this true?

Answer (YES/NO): YES